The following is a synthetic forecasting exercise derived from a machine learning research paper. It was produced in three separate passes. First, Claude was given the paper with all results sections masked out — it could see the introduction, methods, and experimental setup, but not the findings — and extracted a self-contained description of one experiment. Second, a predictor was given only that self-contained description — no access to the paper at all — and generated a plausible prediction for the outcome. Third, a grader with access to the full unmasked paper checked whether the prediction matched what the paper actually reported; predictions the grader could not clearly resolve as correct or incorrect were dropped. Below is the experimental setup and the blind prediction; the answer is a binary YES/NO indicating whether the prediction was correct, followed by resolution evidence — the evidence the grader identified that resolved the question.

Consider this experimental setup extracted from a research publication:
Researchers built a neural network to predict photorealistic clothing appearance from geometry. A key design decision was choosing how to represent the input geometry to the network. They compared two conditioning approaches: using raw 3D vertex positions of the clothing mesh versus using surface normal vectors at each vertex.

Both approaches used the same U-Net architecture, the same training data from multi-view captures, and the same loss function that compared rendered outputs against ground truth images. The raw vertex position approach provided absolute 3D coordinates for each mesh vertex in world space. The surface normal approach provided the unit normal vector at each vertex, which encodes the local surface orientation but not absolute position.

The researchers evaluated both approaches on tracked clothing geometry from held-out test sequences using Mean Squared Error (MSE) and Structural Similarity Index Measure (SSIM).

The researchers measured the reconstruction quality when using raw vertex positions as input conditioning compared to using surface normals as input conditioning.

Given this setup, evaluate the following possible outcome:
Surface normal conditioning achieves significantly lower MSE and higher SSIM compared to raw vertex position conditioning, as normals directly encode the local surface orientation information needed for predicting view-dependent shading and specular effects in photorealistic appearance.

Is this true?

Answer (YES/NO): YES